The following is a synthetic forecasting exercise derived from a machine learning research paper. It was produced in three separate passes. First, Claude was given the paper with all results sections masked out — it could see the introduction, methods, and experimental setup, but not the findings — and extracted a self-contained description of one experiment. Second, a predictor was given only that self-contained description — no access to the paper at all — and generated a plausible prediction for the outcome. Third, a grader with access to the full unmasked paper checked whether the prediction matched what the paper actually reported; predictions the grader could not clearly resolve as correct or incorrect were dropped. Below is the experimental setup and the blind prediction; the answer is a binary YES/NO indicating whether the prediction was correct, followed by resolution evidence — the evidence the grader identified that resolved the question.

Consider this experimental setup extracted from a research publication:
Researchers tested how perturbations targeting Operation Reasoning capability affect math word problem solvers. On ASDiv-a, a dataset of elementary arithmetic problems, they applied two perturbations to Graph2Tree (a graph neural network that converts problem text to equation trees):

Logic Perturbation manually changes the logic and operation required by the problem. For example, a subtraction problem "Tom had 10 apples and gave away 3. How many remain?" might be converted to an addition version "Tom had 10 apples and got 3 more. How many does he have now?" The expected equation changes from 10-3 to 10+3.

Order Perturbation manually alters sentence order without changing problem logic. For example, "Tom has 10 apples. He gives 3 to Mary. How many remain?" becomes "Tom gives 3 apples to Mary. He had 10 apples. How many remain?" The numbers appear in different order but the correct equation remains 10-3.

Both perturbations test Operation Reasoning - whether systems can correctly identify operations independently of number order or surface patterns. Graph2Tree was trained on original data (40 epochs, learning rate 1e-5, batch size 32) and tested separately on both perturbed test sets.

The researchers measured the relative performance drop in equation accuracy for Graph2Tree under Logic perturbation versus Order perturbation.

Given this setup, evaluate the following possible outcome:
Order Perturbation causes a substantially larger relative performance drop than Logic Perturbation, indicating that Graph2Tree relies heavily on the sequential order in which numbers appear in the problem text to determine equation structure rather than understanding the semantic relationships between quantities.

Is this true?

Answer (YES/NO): YES